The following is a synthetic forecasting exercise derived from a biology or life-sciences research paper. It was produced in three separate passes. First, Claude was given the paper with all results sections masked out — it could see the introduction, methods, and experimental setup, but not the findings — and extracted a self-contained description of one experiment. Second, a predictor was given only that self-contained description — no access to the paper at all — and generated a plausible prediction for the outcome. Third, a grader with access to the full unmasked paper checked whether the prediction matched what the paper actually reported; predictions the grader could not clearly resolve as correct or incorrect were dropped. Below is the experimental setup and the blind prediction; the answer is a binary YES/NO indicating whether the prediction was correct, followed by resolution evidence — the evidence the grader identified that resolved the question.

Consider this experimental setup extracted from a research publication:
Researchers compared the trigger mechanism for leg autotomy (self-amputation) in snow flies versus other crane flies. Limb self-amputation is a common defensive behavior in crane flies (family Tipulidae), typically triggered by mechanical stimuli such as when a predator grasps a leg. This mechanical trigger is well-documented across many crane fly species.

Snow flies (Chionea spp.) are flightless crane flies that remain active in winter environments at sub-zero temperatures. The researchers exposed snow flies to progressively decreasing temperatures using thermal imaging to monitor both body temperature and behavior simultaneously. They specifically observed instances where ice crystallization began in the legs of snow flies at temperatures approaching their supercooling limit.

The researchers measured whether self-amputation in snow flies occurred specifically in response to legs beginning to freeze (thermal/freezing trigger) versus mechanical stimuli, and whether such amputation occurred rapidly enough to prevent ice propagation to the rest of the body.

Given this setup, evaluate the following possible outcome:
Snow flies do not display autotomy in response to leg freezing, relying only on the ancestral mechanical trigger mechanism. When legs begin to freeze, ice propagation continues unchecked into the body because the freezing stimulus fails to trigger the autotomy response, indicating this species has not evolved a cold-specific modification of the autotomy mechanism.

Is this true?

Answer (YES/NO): NO